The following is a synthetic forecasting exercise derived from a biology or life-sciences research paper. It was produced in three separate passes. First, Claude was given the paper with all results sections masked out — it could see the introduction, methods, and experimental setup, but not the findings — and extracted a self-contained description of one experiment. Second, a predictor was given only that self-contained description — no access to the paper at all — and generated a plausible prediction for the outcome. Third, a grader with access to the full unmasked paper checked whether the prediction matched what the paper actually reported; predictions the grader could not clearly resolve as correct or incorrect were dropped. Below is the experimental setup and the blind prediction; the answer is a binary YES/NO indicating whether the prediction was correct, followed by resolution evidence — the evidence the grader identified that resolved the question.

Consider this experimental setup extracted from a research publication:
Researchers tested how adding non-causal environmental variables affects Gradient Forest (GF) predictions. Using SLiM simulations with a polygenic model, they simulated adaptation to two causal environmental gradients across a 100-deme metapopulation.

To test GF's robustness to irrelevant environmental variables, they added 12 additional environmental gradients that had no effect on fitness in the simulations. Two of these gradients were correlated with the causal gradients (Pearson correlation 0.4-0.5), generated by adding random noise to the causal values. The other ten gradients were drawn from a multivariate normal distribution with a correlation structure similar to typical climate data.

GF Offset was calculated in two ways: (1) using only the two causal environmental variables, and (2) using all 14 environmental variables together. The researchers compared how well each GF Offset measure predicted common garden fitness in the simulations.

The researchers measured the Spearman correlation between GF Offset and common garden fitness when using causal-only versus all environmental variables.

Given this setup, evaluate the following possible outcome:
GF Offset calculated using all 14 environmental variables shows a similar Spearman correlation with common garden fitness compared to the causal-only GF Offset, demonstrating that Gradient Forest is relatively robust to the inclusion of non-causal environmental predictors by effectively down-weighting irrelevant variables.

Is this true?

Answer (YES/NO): YES